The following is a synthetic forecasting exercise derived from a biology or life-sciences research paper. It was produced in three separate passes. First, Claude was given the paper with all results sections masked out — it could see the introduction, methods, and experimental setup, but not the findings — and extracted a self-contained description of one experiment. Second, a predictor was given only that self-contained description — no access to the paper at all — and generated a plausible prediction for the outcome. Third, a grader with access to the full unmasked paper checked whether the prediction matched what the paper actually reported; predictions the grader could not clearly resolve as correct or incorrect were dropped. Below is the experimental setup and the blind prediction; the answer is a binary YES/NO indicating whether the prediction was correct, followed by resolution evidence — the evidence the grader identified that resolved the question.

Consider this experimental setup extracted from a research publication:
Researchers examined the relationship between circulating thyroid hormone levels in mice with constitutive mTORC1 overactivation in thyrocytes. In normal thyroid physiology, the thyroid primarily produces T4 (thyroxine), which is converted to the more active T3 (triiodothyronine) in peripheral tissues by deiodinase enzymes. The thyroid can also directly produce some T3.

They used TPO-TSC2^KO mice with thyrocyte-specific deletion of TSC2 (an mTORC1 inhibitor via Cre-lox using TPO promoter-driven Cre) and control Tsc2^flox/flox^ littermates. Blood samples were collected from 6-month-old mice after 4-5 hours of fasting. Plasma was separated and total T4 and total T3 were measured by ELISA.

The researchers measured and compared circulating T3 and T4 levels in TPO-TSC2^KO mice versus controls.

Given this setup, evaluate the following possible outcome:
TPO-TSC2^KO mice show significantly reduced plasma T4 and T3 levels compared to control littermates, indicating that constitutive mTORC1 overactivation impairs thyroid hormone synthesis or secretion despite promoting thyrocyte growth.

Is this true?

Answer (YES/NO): NO